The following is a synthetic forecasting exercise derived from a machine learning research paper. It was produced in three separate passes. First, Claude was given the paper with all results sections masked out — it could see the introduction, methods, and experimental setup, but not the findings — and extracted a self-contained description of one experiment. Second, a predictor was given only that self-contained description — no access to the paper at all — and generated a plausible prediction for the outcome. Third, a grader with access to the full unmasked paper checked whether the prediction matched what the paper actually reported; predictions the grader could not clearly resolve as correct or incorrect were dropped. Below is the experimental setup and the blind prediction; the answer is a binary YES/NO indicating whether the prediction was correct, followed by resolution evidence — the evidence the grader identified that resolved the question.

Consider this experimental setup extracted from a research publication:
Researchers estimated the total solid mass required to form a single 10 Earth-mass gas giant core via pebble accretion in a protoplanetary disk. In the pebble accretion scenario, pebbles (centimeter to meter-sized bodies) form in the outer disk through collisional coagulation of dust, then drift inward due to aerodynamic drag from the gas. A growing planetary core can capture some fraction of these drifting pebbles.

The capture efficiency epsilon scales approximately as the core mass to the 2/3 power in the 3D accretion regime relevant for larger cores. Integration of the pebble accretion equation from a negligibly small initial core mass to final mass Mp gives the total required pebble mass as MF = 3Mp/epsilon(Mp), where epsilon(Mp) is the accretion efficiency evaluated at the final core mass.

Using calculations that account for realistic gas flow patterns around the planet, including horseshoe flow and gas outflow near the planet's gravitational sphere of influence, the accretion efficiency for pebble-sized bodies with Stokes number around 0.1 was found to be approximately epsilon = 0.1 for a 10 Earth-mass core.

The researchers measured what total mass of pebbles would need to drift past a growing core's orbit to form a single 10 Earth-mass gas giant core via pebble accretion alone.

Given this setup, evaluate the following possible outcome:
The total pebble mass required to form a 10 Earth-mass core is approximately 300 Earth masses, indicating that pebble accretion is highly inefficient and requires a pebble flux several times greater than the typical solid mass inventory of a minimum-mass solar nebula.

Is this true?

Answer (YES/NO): YES